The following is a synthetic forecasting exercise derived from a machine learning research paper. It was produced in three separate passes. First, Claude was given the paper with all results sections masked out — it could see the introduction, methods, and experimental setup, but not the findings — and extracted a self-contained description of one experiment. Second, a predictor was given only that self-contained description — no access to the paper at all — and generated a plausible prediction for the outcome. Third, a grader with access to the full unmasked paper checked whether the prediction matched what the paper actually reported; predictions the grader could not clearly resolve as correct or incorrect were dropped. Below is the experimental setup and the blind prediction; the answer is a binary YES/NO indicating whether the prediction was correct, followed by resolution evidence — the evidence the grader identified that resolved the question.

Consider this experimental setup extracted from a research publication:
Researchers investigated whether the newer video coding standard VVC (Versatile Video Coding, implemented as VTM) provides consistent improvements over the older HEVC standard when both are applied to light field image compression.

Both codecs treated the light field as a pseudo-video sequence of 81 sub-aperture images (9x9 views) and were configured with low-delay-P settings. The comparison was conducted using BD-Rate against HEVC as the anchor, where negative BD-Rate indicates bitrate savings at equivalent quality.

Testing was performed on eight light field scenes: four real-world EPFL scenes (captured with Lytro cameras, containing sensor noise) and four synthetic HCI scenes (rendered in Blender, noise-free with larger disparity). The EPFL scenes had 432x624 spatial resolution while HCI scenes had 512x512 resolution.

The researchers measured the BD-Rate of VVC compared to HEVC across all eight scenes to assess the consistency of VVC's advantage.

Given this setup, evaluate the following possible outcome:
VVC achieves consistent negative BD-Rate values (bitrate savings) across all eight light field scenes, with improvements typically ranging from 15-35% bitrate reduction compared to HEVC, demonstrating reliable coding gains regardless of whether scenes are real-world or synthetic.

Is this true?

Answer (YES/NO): YES